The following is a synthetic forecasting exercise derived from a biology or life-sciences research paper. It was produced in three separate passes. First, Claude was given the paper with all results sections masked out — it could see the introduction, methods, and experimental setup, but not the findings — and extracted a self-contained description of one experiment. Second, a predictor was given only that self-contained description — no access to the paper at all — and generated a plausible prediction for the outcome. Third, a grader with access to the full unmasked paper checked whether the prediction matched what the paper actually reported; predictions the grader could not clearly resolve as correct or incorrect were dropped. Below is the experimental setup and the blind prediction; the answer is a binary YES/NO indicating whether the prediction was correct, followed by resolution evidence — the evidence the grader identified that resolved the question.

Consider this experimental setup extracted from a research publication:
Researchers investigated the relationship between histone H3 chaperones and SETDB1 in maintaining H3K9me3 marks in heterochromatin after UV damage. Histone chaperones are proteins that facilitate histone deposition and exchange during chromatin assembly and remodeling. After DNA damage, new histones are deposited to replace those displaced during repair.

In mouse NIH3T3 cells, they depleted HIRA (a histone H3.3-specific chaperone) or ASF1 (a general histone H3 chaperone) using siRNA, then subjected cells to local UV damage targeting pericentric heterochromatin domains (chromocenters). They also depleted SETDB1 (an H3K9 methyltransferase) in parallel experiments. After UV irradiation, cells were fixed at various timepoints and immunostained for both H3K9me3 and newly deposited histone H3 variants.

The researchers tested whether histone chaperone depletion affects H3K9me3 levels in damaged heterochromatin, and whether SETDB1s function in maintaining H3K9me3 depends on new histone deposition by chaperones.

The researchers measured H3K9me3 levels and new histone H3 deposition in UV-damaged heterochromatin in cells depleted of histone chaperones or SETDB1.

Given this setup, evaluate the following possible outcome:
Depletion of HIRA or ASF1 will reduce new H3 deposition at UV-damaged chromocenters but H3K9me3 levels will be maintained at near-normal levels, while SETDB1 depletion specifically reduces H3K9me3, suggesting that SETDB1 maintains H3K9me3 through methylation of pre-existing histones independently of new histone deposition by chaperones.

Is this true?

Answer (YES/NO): NO